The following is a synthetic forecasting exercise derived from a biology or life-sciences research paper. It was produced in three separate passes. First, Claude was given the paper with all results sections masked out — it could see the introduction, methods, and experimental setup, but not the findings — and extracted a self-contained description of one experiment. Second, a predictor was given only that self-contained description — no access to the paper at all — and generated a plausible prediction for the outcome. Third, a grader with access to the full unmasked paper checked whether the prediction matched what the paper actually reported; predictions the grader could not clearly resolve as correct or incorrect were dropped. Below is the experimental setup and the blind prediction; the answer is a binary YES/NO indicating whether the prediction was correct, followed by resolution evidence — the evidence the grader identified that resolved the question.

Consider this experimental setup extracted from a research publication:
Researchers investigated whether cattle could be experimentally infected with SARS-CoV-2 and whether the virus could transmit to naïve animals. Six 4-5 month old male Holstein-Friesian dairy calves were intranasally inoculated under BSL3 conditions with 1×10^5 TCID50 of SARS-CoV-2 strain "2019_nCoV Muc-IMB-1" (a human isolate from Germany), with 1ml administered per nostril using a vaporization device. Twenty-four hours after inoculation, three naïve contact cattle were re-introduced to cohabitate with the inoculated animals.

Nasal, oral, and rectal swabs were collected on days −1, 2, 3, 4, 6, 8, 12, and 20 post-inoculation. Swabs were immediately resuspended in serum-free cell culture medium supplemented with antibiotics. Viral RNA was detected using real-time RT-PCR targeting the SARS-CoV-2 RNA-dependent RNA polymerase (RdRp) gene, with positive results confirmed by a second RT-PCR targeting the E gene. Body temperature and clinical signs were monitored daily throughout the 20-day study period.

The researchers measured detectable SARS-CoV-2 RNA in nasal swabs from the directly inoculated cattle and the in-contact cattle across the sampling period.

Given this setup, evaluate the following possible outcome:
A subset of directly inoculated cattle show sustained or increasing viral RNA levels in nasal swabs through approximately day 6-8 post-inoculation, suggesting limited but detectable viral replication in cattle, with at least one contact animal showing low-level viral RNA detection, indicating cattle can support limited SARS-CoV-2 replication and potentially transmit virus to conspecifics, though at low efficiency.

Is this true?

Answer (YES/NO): NO